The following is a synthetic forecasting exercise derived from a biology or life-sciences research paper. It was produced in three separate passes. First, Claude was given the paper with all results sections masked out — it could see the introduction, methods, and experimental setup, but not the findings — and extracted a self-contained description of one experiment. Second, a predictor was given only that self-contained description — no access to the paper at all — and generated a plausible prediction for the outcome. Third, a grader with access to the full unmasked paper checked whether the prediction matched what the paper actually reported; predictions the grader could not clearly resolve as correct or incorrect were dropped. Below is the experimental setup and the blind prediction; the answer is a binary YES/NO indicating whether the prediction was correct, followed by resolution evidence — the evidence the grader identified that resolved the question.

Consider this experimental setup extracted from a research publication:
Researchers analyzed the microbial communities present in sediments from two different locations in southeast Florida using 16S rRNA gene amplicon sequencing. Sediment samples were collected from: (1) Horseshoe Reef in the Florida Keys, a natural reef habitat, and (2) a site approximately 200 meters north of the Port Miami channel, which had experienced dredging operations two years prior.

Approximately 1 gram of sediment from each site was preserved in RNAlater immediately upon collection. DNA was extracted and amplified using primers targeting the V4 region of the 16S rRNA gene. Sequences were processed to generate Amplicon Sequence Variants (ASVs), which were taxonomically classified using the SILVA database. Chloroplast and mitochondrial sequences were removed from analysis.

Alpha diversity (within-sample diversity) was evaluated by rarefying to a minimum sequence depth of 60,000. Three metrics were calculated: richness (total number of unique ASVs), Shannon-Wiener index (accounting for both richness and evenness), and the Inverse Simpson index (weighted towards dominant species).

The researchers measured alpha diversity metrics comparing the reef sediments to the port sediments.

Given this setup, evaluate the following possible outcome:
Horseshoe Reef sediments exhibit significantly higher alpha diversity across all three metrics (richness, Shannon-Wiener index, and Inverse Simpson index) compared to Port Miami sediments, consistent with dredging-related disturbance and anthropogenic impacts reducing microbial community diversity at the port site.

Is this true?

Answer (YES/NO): NO